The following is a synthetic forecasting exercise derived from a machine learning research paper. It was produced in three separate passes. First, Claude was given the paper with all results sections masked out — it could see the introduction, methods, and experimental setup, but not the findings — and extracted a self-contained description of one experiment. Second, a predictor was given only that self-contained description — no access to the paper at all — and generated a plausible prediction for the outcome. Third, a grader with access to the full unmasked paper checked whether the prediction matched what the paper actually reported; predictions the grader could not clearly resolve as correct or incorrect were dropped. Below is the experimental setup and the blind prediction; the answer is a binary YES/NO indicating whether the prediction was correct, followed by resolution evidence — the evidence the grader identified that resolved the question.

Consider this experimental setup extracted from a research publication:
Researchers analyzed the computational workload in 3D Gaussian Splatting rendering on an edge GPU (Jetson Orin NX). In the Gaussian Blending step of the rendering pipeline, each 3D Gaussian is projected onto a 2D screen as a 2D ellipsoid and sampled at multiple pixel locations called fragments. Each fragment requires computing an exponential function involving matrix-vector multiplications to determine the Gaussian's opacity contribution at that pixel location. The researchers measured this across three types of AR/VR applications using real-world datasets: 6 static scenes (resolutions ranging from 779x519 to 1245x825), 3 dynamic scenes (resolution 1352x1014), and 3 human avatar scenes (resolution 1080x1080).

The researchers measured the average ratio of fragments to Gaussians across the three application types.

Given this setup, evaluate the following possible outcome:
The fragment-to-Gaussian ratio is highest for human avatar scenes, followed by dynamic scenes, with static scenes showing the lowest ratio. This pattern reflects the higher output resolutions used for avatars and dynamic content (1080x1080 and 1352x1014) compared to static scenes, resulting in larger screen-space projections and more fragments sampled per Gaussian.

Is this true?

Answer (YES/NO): NO